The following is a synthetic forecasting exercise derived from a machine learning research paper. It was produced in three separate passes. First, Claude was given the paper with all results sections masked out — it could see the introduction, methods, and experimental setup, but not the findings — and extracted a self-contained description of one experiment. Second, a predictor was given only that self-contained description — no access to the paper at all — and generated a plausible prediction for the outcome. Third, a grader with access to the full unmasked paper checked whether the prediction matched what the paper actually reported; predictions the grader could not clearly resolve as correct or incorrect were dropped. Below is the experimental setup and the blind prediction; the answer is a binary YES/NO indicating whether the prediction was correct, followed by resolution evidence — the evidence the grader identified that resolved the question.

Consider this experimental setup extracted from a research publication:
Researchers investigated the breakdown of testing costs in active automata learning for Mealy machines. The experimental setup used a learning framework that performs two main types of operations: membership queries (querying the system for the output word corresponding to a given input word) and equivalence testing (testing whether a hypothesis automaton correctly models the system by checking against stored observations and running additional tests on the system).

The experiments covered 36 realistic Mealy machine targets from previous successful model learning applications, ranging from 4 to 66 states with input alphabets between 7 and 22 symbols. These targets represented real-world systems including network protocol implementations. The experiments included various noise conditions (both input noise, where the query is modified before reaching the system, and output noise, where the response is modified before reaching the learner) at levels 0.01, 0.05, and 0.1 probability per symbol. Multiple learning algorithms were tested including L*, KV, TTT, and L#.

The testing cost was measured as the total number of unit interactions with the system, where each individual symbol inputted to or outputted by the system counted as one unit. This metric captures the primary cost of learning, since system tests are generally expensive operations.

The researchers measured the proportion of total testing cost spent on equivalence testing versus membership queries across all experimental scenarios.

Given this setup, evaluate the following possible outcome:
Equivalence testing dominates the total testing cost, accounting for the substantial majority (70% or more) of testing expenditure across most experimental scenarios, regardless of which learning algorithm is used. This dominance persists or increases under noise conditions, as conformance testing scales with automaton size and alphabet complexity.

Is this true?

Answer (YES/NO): NO